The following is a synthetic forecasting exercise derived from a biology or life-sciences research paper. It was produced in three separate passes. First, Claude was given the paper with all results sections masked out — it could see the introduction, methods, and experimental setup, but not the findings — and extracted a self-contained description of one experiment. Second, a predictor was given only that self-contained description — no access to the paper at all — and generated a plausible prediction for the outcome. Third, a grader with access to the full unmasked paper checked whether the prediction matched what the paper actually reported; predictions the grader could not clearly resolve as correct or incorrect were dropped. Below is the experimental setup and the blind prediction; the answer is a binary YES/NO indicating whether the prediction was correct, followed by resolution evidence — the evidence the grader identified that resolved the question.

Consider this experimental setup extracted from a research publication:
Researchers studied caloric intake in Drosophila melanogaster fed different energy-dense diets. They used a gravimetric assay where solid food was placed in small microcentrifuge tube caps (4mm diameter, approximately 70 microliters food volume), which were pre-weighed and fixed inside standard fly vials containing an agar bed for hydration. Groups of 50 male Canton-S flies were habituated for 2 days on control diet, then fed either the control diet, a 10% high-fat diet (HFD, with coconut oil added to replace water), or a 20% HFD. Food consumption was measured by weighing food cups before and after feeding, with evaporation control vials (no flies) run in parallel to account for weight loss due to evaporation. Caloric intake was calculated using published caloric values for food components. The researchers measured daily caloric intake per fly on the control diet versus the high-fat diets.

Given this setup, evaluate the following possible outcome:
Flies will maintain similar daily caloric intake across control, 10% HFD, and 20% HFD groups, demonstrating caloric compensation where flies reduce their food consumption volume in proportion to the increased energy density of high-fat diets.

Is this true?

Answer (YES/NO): NO